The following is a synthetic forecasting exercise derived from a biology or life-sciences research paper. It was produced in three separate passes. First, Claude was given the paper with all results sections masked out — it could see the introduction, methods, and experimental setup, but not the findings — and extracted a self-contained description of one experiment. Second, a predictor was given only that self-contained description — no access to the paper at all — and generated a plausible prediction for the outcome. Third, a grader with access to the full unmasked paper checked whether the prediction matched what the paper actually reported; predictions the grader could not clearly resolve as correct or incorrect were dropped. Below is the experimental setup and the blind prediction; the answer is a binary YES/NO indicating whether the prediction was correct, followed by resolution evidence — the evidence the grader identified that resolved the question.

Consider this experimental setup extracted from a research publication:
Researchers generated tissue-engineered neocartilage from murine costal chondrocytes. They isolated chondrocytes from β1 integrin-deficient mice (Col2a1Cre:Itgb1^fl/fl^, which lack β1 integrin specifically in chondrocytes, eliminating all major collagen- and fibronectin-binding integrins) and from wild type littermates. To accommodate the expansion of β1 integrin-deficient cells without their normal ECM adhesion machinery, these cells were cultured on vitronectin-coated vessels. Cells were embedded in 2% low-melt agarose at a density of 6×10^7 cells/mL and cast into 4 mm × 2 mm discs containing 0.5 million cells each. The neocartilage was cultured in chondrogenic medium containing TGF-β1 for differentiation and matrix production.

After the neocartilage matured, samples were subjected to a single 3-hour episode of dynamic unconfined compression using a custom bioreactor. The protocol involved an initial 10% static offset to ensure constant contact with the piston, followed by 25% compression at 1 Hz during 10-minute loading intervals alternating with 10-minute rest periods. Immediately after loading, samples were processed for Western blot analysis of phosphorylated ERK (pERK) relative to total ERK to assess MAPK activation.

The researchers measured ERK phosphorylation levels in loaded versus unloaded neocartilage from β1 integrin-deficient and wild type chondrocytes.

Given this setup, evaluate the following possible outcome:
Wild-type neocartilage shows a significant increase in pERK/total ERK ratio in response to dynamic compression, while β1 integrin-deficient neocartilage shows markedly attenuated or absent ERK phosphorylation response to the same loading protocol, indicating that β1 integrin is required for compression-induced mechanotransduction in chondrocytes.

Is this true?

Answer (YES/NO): NO